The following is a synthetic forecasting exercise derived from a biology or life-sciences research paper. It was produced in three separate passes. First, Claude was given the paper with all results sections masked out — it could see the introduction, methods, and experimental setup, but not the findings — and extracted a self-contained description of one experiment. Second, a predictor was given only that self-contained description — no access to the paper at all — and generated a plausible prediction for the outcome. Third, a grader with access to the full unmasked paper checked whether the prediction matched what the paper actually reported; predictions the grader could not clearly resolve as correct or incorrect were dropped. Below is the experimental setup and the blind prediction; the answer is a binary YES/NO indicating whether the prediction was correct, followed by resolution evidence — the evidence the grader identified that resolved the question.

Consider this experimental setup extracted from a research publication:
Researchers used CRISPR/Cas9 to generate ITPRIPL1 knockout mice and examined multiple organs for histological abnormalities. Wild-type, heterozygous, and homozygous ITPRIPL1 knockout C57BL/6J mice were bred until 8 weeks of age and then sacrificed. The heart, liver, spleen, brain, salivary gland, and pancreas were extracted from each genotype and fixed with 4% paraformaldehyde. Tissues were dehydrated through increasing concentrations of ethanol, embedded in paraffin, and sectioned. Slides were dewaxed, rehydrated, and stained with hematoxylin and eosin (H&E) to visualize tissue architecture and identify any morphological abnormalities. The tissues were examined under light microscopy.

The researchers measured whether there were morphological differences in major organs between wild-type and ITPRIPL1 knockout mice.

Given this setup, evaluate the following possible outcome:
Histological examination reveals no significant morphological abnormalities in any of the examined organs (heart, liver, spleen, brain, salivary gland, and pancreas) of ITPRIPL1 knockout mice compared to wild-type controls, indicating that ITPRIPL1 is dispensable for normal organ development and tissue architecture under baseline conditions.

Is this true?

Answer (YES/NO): YES